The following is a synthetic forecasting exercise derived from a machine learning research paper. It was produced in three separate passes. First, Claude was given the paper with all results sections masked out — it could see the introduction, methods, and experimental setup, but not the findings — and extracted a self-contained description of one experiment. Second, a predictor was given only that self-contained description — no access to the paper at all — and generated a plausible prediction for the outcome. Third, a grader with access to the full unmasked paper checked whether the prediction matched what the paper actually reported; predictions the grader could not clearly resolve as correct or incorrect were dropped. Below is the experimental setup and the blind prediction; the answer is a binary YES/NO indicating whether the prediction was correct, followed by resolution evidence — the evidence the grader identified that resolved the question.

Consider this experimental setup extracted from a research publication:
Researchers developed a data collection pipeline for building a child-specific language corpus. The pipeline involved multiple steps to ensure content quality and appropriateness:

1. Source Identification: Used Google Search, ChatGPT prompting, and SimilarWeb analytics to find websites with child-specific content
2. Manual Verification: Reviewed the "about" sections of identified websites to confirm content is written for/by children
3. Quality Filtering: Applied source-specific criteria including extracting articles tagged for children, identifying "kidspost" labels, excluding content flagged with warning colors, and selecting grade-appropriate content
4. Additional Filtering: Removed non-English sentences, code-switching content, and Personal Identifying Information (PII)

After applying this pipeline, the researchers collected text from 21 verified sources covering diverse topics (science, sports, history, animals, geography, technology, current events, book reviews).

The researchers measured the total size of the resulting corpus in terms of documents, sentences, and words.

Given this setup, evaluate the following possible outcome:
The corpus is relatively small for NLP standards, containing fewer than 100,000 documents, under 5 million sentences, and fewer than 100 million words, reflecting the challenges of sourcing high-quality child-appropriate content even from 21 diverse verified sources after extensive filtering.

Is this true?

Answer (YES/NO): NO